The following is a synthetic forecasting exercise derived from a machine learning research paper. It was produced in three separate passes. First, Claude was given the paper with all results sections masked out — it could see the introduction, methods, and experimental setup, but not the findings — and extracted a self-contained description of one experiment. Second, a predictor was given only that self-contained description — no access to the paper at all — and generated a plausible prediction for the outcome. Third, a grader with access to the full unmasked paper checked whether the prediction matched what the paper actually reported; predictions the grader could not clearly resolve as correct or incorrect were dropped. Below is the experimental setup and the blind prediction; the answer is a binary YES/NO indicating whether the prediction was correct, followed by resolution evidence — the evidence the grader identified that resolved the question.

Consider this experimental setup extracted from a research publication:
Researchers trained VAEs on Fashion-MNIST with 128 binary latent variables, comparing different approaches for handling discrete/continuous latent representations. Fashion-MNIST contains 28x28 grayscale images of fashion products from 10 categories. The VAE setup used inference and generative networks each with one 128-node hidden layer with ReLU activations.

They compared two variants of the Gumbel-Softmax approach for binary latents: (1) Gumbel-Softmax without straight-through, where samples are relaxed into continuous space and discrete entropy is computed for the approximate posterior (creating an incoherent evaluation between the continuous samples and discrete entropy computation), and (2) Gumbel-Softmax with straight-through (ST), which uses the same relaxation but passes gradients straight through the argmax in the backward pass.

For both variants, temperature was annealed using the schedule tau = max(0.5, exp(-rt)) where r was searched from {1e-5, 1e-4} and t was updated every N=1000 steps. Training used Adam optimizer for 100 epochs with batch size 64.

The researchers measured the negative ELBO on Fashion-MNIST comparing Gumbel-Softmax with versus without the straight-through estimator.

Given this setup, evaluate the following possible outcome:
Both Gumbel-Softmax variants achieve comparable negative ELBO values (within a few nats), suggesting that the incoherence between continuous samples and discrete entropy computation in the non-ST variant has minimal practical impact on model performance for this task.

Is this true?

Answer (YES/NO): NO